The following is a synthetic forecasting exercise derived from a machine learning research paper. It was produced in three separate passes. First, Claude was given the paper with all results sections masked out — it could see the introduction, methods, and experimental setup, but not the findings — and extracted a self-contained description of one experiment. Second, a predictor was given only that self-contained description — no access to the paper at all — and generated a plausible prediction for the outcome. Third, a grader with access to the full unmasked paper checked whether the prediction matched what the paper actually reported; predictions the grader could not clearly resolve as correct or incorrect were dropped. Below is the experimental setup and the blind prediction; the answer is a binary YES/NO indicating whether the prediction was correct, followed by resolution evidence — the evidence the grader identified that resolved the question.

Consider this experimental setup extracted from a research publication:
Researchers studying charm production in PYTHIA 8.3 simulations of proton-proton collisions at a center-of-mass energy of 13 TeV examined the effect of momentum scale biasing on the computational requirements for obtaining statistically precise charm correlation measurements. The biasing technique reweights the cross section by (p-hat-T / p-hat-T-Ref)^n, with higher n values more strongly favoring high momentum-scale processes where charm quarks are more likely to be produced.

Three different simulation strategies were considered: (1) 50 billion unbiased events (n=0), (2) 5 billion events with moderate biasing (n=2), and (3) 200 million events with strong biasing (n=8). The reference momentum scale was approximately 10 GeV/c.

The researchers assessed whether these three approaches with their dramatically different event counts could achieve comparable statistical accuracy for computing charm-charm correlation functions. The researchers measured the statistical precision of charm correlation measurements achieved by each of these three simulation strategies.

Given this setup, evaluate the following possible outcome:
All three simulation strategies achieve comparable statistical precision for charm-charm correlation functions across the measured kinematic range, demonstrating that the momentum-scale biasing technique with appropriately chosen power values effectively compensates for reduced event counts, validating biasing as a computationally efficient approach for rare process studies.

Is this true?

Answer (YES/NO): NO